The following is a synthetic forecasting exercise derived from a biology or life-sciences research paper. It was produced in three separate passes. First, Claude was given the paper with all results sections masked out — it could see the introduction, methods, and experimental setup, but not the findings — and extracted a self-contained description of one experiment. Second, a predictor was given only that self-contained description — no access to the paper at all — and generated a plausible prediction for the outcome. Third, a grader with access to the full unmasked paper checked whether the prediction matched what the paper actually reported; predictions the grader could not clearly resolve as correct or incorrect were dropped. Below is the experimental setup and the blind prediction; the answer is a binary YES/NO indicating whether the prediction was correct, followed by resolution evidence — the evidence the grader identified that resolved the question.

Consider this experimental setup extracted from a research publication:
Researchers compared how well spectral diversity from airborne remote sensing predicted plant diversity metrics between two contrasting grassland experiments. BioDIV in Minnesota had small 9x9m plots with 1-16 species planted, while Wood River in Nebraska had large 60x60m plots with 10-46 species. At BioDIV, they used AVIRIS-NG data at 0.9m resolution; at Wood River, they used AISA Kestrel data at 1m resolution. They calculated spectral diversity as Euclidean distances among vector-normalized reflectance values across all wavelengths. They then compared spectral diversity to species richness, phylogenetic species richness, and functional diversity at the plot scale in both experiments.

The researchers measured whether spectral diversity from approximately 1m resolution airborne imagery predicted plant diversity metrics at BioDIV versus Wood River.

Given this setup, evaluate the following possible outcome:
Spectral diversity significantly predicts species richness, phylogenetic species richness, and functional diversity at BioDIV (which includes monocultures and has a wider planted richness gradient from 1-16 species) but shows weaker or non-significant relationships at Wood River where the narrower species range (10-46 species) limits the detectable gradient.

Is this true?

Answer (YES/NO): NO